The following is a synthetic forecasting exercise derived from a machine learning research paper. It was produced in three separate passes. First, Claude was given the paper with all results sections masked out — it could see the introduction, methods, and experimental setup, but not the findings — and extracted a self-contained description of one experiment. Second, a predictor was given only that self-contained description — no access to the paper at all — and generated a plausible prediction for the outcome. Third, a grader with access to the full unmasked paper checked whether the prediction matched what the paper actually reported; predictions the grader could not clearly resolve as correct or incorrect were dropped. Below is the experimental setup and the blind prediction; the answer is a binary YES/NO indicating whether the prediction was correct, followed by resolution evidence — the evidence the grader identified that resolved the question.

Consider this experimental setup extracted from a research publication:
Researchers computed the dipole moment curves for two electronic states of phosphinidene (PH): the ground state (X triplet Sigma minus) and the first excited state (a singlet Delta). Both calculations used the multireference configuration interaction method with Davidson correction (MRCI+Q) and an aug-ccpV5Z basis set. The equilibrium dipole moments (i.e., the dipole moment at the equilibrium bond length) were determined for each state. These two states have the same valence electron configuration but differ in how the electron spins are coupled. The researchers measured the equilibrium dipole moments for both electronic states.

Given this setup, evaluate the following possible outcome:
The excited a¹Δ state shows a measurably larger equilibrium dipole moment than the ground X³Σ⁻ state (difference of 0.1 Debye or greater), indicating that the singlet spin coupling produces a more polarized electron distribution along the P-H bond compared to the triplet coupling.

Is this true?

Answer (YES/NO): NO